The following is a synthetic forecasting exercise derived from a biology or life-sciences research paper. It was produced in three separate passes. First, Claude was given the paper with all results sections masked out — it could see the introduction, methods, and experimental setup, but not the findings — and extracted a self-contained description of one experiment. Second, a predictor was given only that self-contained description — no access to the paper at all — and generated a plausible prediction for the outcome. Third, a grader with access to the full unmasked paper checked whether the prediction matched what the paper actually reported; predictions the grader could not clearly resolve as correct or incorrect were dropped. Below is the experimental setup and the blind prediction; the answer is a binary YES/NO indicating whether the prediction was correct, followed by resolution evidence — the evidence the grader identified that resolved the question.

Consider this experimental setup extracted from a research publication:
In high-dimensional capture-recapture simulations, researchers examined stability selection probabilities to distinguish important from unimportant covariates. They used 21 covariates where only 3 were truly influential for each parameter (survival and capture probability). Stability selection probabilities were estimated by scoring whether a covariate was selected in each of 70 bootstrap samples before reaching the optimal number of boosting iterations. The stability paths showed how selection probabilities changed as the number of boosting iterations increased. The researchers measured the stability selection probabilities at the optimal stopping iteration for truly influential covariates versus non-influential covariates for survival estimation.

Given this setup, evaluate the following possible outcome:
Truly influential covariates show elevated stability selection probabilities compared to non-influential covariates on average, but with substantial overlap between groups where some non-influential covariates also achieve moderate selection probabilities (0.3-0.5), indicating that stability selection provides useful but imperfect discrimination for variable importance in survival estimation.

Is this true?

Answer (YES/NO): NO